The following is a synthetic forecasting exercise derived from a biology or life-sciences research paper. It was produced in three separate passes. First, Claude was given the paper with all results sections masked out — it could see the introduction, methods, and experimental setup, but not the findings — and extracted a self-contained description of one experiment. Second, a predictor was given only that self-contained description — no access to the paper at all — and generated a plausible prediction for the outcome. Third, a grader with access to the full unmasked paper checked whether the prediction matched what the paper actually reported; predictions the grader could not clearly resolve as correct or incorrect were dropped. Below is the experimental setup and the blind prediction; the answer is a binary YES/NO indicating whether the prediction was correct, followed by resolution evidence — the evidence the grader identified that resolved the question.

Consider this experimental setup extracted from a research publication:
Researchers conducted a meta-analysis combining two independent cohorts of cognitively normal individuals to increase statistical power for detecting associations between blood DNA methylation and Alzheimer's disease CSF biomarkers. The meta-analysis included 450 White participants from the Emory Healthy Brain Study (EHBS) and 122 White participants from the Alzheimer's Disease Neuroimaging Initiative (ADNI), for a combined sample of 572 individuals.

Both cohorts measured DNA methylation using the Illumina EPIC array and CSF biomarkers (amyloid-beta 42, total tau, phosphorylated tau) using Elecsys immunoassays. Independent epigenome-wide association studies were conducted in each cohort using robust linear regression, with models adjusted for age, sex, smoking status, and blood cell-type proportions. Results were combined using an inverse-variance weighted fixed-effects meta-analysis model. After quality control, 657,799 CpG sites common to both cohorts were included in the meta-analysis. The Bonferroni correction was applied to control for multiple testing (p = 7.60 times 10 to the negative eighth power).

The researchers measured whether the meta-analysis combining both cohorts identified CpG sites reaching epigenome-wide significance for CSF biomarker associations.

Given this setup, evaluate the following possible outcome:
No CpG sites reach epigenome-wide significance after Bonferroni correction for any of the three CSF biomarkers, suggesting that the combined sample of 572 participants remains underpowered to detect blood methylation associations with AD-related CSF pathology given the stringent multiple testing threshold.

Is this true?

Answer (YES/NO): YES